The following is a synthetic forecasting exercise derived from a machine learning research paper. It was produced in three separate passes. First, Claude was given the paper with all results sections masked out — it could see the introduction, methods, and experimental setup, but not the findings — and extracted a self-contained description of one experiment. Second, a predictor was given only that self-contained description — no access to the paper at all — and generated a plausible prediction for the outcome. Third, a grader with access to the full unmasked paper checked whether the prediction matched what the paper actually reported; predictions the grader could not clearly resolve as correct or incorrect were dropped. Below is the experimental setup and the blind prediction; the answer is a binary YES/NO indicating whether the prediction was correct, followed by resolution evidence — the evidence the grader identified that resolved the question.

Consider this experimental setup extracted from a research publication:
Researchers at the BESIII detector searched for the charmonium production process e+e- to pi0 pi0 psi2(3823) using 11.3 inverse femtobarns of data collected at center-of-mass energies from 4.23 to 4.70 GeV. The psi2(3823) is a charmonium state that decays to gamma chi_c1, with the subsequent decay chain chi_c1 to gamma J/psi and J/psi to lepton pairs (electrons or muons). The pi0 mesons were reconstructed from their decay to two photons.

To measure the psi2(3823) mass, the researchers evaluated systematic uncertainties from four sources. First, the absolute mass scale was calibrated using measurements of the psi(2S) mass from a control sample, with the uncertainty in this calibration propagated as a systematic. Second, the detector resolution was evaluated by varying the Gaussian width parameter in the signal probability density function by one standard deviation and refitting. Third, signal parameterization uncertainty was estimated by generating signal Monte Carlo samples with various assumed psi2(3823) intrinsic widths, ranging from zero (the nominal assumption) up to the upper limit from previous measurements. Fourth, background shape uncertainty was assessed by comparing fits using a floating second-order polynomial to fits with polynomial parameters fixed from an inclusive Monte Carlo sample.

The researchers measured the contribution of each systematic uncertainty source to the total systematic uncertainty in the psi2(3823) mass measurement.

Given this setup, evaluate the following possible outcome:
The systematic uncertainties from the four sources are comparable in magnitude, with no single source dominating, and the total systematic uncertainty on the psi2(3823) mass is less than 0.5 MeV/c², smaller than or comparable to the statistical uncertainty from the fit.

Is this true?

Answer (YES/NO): NO